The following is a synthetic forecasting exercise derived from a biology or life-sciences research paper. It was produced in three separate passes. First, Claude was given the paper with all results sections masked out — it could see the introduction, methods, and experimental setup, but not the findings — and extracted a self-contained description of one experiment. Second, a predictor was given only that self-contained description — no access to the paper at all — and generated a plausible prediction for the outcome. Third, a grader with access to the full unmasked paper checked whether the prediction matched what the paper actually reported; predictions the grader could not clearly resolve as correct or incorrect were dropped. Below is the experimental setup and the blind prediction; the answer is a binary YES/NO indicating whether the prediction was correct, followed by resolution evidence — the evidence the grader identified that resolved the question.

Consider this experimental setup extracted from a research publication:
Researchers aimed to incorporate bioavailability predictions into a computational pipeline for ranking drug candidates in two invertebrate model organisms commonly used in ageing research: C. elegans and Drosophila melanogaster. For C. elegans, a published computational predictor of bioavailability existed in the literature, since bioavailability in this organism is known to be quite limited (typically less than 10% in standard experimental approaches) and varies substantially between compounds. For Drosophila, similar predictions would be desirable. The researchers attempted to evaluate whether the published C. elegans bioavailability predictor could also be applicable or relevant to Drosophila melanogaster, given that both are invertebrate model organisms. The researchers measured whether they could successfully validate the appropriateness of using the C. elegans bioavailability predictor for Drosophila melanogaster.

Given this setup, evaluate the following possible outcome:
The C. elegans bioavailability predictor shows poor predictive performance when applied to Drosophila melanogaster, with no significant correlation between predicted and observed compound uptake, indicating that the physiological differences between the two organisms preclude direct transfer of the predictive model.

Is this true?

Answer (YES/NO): NO